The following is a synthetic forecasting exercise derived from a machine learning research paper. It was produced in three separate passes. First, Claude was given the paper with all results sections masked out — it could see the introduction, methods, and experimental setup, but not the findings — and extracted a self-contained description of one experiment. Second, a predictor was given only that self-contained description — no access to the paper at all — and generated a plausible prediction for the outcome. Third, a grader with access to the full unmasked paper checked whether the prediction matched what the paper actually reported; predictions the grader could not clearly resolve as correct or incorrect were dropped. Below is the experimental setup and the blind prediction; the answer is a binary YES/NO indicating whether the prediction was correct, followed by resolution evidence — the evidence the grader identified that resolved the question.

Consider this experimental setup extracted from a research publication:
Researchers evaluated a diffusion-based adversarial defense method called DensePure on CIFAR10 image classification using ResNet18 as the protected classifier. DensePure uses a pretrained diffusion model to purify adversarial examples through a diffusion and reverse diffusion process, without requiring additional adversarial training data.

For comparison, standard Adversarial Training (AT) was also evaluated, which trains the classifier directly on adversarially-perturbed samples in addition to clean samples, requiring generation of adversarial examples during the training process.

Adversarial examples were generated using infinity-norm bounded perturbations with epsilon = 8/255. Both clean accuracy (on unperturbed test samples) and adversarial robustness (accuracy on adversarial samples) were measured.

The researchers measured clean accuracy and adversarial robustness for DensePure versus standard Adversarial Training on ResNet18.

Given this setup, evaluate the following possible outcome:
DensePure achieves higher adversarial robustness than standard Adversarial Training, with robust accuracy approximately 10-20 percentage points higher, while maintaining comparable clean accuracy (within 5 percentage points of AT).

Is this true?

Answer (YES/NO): NO